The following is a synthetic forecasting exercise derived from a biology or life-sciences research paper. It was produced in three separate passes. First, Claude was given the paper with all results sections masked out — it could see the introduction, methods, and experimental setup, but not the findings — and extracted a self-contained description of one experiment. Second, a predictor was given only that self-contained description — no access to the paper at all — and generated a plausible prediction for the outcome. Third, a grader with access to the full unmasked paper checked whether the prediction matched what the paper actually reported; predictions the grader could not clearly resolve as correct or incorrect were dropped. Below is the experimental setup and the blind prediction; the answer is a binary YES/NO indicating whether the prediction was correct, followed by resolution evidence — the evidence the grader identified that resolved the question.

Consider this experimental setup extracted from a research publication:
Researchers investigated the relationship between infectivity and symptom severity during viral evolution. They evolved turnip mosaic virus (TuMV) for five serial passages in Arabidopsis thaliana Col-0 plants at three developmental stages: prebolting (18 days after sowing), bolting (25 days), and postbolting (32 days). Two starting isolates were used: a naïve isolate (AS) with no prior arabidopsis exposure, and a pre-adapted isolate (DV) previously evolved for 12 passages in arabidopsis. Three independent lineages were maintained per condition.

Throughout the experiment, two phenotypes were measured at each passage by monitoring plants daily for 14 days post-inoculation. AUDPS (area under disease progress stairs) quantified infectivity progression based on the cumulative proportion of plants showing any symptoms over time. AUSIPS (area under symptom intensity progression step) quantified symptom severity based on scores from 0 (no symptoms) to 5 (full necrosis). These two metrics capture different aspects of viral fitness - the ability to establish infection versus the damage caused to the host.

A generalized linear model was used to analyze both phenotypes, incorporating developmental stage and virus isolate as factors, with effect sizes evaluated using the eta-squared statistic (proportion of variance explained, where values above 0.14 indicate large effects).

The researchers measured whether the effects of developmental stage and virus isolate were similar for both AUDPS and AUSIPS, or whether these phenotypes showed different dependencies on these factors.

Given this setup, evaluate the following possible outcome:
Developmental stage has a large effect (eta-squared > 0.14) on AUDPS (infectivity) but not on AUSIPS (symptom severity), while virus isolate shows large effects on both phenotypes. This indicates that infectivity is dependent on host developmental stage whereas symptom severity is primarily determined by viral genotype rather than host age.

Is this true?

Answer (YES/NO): NO